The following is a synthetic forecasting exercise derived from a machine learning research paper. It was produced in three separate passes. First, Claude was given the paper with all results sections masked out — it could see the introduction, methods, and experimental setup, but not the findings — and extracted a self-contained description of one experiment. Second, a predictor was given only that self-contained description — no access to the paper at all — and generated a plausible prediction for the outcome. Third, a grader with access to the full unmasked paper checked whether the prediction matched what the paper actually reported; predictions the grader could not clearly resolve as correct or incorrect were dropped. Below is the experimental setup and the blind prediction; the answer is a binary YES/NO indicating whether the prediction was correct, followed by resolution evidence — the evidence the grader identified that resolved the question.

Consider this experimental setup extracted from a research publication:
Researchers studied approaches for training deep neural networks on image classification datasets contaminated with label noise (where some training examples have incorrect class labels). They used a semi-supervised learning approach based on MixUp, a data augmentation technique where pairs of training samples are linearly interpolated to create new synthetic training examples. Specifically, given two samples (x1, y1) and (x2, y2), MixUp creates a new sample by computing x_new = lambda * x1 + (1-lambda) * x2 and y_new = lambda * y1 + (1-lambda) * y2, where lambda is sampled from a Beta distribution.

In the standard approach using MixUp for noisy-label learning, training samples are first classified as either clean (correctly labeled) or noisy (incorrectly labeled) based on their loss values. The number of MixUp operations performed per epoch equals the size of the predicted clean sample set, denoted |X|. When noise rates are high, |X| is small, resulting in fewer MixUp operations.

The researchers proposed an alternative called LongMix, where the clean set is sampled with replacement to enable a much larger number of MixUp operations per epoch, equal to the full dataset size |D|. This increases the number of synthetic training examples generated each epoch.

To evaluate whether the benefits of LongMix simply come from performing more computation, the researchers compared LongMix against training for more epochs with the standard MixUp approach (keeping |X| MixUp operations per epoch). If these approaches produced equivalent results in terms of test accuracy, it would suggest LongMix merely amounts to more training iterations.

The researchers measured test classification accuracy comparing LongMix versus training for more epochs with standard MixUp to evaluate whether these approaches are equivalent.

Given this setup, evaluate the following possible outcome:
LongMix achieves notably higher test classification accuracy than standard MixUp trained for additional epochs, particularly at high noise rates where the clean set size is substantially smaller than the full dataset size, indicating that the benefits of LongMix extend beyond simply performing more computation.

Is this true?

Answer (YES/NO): YES